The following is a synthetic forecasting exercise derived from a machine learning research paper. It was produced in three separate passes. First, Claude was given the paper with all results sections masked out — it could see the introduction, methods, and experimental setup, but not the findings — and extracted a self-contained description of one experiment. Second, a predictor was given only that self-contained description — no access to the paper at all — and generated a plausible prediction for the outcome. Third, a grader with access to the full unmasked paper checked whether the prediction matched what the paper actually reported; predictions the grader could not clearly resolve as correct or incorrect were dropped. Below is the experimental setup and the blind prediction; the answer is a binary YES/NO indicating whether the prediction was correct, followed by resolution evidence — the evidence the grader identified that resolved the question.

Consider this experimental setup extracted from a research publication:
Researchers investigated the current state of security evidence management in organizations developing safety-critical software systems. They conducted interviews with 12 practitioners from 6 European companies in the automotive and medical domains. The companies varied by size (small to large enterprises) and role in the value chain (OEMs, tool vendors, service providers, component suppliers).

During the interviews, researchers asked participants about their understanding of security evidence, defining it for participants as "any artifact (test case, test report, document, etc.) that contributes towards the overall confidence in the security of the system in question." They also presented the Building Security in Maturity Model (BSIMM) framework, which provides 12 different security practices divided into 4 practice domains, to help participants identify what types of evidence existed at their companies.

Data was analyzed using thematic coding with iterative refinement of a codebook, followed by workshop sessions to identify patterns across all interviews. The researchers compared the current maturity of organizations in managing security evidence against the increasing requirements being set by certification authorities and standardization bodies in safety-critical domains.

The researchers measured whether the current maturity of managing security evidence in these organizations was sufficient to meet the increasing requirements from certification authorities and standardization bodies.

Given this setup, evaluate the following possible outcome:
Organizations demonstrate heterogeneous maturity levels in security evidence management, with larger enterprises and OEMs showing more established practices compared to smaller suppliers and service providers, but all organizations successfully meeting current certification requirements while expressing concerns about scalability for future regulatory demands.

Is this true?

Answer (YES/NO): NO